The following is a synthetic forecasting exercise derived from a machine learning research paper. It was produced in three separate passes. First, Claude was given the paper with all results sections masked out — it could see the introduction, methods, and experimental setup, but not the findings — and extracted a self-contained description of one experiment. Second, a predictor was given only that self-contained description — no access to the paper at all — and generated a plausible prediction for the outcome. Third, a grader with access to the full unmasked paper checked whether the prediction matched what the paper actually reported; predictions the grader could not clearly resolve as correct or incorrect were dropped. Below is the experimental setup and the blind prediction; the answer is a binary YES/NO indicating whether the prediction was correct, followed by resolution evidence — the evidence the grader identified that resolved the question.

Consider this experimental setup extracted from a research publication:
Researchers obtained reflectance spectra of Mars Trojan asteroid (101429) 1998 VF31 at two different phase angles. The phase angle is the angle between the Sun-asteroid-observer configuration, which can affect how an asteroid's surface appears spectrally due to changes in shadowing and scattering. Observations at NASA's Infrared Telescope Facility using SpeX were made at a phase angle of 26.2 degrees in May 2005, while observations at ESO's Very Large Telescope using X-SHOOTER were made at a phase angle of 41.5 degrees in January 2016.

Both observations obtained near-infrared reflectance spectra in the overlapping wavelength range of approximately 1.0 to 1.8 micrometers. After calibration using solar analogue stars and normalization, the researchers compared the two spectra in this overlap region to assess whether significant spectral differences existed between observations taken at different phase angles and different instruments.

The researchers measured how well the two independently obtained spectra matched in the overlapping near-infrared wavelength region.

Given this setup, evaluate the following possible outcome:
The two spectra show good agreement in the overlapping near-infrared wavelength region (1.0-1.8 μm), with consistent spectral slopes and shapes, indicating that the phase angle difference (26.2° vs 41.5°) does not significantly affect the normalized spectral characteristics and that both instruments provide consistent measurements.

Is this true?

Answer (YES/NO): YES